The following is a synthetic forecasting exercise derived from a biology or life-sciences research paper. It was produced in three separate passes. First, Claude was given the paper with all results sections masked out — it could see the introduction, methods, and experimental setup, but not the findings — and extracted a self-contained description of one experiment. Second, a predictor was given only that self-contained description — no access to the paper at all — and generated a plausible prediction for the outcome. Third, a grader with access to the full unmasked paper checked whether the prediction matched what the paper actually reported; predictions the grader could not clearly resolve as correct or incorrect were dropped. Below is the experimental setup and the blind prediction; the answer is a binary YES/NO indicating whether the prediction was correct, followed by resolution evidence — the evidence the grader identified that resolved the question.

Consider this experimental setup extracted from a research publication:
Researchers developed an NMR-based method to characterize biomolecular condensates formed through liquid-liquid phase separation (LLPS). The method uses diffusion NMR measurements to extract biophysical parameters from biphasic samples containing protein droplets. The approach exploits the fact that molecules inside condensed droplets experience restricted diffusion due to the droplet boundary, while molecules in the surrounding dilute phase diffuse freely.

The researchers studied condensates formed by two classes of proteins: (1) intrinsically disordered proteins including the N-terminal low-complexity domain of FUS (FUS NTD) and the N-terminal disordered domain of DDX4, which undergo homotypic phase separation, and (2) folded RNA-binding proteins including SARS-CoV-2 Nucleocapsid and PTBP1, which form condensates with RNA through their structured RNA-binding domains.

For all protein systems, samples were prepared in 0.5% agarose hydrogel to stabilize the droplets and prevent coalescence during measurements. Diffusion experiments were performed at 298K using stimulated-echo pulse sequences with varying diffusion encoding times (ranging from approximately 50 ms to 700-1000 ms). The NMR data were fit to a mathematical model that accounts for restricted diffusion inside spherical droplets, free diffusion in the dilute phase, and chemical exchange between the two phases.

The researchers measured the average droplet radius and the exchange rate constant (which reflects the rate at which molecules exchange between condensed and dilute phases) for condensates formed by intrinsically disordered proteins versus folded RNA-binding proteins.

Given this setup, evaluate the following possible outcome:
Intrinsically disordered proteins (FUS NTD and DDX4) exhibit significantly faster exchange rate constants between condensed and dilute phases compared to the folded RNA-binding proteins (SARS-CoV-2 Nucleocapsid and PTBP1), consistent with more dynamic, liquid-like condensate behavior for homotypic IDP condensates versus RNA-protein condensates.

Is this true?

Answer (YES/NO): NO